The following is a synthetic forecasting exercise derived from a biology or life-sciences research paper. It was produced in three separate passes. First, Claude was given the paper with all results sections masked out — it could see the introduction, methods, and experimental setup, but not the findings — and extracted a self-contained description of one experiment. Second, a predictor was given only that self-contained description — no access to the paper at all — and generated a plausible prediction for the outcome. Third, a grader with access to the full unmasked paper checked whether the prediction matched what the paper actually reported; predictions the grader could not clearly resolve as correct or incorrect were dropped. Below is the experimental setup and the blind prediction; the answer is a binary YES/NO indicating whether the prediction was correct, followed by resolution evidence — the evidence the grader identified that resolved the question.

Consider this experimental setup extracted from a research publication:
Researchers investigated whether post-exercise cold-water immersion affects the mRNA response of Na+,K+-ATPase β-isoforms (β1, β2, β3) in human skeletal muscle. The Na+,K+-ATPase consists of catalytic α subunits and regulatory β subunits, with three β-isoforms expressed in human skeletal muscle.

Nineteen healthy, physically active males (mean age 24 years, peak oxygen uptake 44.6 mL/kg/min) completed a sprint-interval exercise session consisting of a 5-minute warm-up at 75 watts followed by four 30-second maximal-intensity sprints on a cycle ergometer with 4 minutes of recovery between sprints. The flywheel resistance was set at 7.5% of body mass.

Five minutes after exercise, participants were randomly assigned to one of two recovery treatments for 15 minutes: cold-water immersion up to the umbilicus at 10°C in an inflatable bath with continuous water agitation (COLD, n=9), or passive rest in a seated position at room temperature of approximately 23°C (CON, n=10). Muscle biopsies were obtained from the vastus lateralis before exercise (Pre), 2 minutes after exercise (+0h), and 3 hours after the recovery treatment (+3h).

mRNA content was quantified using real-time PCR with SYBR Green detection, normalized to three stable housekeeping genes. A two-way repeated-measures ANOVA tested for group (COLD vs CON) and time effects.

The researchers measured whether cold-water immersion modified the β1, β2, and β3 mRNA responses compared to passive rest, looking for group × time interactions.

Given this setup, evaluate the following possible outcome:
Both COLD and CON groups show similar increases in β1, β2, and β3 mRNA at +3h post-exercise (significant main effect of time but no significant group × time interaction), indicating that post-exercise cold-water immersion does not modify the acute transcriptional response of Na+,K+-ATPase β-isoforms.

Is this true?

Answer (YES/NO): NO